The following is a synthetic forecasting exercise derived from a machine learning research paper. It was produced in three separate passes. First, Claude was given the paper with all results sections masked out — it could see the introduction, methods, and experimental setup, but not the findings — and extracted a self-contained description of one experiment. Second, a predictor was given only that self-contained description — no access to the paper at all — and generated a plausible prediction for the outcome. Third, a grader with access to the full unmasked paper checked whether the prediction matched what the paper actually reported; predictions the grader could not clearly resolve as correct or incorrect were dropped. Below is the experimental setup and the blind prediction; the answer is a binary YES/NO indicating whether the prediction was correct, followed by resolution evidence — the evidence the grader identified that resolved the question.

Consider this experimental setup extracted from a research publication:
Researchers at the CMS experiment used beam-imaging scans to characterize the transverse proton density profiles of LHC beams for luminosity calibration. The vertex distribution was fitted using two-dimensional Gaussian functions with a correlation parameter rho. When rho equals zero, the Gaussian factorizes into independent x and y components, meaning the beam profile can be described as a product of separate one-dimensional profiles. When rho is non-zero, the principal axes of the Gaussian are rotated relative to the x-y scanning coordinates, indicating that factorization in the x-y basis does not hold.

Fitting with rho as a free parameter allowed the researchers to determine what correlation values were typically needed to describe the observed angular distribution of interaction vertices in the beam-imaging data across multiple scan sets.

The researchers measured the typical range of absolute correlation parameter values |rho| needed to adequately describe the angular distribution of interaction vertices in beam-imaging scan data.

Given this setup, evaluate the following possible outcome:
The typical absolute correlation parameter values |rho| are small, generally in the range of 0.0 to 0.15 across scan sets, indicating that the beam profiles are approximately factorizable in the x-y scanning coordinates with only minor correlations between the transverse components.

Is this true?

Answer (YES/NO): YES